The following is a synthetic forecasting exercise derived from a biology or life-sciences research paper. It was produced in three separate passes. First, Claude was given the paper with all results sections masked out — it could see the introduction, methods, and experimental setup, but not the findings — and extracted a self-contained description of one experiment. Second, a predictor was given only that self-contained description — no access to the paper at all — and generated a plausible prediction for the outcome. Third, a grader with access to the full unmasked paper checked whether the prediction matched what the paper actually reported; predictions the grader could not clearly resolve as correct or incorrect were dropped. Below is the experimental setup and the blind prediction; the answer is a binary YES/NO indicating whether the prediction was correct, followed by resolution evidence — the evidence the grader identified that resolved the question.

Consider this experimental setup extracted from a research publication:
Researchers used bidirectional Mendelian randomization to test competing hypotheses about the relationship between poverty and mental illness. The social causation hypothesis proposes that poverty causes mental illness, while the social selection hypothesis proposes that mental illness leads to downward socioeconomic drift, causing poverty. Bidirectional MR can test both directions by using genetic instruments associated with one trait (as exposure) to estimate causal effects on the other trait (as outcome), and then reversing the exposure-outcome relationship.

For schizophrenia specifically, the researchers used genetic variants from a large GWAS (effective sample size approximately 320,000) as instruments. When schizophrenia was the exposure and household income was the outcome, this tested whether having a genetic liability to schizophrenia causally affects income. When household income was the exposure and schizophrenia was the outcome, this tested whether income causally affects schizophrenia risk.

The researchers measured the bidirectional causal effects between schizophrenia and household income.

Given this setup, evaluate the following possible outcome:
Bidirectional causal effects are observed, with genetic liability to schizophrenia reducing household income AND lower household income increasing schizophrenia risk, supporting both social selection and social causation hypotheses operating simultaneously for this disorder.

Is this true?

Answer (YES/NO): YES